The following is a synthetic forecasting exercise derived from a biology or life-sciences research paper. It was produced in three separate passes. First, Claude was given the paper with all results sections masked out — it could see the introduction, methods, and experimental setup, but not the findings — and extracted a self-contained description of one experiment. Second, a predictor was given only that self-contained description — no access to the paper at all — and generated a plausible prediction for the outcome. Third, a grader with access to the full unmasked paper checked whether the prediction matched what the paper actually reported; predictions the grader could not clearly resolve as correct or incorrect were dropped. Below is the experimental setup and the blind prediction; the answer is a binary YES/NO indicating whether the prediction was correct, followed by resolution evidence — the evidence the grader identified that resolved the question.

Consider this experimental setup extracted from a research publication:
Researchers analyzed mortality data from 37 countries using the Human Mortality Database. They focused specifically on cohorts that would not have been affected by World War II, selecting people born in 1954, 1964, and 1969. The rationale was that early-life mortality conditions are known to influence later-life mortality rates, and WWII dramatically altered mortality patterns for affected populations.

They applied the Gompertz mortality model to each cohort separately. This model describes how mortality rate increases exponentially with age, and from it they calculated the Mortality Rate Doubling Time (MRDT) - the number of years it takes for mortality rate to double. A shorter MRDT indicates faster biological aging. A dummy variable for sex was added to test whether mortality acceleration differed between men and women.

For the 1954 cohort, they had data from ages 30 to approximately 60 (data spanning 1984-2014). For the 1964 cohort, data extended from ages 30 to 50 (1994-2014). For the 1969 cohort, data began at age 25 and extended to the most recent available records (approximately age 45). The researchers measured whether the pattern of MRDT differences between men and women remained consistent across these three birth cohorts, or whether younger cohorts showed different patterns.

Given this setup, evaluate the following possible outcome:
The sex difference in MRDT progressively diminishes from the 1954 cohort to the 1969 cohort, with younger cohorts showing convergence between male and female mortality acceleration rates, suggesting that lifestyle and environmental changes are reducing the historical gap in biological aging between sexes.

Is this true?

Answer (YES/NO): NO